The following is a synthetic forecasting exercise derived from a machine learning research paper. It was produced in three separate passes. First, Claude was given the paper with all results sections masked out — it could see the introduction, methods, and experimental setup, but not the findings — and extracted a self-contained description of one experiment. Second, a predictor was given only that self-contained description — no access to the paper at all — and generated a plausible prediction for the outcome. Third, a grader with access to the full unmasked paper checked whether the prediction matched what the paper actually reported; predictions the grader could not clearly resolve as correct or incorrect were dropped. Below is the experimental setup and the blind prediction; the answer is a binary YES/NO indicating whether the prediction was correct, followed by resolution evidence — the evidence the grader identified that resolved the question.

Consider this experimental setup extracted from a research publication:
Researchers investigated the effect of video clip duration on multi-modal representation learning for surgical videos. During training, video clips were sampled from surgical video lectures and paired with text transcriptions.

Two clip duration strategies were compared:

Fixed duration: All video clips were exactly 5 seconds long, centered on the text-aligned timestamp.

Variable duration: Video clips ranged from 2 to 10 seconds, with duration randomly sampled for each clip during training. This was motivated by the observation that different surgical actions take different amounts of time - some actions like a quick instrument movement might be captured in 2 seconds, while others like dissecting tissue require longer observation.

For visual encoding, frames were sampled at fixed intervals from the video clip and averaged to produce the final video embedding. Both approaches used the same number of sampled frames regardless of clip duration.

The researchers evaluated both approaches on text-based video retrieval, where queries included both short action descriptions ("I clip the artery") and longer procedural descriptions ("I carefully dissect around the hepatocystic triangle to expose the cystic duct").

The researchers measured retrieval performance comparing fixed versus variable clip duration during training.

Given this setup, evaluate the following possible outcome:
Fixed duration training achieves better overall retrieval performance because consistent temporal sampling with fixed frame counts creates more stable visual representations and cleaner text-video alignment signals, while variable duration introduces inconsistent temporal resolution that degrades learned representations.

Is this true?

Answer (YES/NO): NO